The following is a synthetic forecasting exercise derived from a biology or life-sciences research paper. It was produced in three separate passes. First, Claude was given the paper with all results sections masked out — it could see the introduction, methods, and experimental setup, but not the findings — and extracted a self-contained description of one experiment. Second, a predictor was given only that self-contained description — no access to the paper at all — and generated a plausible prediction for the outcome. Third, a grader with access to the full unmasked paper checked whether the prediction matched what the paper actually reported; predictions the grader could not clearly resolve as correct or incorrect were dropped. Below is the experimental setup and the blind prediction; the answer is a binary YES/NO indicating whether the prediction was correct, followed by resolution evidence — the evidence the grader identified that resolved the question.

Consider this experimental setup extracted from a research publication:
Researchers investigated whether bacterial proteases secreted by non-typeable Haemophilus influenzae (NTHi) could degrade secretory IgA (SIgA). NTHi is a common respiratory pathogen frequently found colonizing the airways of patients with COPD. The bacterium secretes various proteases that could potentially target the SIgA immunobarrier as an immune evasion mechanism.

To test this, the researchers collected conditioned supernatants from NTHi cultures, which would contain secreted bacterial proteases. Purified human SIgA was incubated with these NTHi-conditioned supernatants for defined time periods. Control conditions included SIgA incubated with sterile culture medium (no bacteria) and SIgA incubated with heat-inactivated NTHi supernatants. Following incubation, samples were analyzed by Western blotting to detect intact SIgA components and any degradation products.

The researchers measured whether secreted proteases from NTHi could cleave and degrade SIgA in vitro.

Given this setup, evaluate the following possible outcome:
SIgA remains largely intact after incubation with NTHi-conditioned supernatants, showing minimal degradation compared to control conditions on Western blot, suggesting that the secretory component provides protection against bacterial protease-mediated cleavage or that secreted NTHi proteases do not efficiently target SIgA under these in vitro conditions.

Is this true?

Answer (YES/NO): NO